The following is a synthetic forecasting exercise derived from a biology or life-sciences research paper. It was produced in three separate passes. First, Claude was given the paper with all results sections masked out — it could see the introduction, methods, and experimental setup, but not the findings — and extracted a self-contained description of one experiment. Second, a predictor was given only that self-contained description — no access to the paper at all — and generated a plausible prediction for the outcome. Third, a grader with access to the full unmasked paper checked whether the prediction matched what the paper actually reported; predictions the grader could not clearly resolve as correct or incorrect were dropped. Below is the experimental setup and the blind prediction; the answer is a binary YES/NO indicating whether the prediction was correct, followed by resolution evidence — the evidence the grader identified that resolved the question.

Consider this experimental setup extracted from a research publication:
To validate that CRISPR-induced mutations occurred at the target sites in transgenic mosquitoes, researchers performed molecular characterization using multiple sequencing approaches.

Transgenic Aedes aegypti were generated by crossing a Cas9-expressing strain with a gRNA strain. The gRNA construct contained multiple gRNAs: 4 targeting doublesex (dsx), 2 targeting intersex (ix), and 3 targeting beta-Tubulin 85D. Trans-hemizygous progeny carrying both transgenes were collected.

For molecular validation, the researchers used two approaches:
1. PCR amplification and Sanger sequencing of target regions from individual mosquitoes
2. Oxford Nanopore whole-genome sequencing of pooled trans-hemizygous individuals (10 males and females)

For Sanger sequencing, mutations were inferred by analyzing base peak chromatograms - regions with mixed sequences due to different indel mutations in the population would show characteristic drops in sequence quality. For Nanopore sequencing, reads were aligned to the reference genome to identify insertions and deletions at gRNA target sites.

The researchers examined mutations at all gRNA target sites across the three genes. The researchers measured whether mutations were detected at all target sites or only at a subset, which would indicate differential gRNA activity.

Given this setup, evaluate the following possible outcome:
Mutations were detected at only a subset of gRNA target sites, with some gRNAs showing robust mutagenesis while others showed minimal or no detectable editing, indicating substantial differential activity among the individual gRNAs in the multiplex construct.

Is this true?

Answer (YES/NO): NO